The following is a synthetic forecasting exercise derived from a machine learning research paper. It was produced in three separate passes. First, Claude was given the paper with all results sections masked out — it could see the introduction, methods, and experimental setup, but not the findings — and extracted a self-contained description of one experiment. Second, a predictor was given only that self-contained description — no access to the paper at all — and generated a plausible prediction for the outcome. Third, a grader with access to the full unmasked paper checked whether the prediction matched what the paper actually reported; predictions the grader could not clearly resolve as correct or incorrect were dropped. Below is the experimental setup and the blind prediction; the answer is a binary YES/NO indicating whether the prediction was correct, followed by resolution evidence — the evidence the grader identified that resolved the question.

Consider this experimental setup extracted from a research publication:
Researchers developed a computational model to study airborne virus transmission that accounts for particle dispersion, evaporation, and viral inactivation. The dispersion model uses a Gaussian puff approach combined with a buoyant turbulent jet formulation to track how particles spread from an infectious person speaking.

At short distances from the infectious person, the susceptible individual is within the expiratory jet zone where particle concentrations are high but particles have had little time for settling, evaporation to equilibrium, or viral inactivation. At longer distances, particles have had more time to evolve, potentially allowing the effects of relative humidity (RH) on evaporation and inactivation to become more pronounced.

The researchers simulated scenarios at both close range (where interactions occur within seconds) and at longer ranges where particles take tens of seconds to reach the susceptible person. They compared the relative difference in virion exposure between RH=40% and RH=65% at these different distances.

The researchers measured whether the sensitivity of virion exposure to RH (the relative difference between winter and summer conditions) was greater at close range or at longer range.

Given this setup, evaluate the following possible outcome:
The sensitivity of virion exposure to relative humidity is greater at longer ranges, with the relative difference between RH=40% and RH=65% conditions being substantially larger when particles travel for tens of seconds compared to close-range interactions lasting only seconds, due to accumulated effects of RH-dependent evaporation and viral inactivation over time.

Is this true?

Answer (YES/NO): NO